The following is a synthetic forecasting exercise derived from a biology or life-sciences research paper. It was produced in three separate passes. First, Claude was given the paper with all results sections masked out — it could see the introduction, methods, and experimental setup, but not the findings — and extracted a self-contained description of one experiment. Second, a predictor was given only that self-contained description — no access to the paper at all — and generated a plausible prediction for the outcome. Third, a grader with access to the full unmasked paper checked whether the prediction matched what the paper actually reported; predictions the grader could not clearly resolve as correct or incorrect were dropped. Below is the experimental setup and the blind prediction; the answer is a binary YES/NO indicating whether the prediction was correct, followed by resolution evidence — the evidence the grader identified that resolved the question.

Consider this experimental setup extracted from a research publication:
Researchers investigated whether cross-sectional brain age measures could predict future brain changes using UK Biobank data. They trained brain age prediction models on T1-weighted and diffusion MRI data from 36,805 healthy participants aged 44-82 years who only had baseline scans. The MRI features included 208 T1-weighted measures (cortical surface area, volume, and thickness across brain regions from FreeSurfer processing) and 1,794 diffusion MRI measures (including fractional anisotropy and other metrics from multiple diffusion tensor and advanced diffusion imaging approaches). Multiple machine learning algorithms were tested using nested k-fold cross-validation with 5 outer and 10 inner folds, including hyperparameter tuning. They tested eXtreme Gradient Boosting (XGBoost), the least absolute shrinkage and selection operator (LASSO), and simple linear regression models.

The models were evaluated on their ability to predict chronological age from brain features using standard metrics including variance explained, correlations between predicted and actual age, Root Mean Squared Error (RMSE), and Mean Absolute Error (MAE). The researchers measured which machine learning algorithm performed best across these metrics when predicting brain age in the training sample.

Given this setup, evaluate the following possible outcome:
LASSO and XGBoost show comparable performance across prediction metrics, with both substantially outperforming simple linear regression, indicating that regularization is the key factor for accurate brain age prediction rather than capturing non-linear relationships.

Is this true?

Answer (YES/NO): NO